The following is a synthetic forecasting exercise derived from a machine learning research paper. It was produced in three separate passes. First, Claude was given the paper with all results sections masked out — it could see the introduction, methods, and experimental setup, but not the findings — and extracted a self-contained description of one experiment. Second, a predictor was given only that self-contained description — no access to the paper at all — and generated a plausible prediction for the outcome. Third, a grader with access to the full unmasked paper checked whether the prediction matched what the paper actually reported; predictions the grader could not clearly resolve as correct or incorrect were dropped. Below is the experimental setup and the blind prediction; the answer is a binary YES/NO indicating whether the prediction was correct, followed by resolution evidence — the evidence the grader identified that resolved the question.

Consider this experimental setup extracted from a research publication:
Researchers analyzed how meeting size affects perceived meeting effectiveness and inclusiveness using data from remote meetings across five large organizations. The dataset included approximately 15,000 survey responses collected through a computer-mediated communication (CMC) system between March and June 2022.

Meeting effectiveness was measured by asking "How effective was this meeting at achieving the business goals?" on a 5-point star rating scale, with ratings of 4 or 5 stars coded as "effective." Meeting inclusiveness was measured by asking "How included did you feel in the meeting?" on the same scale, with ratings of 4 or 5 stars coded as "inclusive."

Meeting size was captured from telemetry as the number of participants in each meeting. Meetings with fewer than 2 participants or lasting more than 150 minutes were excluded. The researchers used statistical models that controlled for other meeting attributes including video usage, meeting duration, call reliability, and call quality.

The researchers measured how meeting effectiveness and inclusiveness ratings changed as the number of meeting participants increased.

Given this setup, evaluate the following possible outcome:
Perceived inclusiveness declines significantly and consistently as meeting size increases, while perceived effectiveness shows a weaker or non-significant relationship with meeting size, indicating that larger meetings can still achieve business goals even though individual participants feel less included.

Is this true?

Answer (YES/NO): NO